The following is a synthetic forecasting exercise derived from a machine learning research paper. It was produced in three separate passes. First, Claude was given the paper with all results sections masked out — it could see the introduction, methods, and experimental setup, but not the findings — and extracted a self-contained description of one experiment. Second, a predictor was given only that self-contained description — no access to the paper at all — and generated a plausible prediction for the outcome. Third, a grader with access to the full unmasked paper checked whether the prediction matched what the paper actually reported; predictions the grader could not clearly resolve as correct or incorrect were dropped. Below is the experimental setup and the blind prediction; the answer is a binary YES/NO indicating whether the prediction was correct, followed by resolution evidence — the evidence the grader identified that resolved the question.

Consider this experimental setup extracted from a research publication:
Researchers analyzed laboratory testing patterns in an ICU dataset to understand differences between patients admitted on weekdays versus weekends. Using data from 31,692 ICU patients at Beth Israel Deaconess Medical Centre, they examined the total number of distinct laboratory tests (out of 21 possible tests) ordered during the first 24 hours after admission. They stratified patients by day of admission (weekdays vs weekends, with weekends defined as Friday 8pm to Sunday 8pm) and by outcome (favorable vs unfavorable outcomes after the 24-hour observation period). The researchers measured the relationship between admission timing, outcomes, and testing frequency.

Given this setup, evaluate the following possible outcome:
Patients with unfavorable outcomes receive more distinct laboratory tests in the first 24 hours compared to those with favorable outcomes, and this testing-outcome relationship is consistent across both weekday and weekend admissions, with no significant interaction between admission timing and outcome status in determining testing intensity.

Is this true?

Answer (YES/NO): NO